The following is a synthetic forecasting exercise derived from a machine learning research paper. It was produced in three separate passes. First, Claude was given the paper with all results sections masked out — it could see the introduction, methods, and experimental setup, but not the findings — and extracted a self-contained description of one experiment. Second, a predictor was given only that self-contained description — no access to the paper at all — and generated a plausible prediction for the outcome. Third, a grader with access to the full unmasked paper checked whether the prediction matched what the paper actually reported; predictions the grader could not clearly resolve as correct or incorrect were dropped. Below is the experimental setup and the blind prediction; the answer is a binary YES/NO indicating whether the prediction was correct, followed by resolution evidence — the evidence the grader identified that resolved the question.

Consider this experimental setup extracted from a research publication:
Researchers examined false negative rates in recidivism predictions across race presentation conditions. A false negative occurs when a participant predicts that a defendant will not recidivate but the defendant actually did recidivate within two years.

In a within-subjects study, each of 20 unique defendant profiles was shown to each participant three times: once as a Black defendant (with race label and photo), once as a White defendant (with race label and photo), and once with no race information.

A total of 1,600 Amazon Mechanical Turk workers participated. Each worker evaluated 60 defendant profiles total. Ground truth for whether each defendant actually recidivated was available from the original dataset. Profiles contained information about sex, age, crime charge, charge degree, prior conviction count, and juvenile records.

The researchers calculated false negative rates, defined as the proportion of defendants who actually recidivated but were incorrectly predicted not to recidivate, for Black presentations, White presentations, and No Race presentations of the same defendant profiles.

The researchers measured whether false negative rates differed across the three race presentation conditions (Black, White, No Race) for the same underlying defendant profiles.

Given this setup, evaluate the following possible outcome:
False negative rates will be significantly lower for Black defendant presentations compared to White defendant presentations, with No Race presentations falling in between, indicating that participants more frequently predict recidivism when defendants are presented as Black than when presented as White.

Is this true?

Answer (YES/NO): NO